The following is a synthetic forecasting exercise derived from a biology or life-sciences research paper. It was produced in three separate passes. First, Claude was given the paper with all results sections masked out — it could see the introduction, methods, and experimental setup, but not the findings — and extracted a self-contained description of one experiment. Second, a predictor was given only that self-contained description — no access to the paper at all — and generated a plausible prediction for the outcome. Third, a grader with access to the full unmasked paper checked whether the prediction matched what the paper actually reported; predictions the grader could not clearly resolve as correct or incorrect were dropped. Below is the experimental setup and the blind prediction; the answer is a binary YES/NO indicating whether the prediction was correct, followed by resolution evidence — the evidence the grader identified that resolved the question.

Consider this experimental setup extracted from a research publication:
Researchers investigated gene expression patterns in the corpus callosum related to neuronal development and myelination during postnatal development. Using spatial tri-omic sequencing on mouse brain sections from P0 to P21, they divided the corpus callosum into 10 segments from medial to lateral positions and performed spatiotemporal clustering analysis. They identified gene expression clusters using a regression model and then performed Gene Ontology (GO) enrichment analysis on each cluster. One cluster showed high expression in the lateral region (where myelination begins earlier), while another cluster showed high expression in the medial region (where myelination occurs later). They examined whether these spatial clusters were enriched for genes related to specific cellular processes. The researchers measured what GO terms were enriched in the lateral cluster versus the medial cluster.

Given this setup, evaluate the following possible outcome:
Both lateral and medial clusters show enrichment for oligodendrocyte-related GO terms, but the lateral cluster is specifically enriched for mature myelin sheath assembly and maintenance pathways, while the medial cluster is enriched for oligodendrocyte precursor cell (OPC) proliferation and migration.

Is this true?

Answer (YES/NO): NO